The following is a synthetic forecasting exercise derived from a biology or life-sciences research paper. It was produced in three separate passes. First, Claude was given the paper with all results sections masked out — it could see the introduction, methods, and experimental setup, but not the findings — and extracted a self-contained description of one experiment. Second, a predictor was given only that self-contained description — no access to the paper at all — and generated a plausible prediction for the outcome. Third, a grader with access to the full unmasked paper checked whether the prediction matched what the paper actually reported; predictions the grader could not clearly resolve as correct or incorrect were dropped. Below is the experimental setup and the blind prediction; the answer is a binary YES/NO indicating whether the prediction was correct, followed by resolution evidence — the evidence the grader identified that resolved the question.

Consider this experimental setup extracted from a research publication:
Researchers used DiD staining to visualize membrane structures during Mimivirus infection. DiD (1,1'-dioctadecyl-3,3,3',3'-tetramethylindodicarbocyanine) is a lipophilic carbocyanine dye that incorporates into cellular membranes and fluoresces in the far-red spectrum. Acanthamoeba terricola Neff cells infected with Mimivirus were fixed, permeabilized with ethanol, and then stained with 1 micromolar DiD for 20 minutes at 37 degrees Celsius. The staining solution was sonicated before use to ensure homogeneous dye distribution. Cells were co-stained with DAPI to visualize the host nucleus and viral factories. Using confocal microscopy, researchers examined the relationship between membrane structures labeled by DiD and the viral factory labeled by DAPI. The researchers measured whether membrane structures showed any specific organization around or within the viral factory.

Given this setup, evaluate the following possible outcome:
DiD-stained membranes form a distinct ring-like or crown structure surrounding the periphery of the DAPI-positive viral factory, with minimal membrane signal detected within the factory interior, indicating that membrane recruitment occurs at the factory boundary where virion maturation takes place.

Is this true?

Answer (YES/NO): NO